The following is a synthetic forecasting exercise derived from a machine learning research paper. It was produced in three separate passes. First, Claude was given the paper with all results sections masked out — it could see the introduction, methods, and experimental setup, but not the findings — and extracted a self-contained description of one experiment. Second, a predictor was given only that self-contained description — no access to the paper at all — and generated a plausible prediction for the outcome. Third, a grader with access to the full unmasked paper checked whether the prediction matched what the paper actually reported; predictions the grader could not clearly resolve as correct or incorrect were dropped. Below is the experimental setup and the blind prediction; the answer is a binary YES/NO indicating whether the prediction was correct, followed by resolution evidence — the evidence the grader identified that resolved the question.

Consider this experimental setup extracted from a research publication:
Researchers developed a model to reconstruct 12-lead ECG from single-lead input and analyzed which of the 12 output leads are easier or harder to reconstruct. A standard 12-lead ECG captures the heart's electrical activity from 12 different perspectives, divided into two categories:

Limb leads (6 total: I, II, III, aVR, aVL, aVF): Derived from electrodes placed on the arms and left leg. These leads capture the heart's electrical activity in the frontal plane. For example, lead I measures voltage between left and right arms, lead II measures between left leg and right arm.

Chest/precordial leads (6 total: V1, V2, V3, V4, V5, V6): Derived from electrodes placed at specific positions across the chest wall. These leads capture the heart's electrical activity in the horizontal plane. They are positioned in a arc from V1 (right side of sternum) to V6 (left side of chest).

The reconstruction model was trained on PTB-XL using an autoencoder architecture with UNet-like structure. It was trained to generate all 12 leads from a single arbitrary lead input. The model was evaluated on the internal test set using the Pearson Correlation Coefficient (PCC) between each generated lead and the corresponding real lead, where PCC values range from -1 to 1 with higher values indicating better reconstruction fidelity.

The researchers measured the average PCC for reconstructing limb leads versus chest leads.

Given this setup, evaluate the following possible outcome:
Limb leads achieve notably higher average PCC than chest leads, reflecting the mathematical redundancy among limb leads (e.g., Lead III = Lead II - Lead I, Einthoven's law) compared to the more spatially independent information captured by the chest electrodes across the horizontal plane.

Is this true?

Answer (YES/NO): NO